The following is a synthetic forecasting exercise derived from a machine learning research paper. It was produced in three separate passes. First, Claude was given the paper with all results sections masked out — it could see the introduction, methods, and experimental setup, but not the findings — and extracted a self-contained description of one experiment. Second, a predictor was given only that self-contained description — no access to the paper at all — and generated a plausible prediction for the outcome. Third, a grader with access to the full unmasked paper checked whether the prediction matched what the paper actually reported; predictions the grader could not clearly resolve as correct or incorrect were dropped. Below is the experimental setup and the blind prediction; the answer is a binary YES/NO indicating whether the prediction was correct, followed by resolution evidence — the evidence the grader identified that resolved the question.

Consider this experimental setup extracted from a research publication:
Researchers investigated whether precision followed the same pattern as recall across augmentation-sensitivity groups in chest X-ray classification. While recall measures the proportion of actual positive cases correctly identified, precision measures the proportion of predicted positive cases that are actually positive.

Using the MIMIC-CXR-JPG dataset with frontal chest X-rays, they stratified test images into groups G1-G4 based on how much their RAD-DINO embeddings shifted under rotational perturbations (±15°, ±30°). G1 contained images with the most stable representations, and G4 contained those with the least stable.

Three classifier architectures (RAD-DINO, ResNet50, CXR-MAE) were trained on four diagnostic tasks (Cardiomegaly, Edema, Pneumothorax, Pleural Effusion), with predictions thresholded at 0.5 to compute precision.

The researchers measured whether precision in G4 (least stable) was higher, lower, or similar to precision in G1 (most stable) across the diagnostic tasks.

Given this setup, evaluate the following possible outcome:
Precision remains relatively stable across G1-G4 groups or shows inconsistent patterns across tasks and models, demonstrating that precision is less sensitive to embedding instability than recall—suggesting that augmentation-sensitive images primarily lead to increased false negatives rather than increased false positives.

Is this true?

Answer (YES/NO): YES